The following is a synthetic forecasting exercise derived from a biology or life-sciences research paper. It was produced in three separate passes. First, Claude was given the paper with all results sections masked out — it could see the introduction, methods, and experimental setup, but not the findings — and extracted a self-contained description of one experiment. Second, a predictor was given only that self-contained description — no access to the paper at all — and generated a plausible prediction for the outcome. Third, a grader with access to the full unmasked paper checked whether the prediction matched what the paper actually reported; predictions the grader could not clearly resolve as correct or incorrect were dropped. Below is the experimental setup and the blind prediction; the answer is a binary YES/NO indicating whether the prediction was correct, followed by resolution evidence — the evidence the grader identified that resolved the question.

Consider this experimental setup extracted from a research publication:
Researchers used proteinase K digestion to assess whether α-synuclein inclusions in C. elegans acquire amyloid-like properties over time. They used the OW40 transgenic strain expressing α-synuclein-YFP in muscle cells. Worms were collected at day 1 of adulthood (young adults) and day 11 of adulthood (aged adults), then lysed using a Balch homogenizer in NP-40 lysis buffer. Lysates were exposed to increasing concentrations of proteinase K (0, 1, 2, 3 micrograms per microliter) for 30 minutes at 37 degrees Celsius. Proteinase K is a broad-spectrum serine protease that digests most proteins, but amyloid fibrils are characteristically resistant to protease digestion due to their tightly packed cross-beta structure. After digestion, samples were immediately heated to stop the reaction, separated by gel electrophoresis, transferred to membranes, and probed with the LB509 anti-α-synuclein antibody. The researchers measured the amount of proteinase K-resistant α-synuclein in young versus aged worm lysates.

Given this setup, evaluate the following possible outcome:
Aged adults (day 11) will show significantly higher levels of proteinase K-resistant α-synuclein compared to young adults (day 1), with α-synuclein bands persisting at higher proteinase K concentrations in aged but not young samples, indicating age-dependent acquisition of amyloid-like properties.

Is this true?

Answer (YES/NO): NO